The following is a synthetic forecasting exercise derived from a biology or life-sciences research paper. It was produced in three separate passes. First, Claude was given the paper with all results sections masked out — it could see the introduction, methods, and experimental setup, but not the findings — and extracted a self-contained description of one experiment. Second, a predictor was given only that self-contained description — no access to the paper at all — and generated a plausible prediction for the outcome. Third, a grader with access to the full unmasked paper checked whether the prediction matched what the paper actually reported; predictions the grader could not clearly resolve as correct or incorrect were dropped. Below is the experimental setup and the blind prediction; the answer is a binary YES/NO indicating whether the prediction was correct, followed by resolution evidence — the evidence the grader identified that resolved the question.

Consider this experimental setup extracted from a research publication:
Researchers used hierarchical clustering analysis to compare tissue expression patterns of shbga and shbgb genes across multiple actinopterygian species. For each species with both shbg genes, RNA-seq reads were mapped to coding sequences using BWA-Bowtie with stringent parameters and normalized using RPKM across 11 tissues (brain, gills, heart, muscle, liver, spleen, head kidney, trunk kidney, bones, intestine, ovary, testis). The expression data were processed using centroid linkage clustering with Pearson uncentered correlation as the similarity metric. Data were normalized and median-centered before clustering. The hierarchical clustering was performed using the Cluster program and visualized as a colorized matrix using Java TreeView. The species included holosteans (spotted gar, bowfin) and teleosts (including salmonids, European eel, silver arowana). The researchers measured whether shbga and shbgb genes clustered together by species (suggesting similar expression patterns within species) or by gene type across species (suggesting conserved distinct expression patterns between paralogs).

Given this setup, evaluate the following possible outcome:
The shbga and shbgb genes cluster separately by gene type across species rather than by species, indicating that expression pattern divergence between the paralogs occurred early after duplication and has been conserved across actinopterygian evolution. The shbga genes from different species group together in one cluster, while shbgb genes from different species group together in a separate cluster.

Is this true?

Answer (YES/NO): YES